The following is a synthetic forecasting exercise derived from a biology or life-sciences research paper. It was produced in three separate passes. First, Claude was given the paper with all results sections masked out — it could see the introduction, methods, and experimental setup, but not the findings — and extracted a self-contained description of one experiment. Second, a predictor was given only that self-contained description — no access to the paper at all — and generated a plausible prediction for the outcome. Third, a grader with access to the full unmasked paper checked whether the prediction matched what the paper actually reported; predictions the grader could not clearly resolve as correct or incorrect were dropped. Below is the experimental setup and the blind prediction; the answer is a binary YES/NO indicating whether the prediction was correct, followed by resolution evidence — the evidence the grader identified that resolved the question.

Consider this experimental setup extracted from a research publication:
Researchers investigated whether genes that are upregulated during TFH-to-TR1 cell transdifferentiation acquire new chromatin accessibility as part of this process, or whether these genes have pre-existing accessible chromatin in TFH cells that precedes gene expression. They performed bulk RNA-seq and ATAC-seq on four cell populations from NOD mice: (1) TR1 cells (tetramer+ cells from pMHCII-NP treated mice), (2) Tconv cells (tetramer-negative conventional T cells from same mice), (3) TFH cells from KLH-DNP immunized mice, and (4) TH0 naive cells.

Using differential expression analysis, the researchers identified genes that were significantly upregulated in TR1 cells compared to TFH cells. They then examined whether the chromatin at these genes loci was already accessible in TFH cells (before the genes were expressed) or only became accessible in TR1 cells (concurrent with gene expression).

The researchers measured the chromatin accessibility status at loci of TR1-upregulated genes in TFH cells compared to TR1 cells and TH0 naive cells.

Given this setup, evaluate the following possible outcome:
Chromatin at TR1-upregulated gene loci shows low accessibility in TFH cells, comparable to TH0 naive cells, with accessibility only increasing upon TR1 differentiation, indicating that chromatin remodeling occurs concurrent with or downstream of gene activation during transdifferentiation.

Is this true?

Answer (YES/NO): NO